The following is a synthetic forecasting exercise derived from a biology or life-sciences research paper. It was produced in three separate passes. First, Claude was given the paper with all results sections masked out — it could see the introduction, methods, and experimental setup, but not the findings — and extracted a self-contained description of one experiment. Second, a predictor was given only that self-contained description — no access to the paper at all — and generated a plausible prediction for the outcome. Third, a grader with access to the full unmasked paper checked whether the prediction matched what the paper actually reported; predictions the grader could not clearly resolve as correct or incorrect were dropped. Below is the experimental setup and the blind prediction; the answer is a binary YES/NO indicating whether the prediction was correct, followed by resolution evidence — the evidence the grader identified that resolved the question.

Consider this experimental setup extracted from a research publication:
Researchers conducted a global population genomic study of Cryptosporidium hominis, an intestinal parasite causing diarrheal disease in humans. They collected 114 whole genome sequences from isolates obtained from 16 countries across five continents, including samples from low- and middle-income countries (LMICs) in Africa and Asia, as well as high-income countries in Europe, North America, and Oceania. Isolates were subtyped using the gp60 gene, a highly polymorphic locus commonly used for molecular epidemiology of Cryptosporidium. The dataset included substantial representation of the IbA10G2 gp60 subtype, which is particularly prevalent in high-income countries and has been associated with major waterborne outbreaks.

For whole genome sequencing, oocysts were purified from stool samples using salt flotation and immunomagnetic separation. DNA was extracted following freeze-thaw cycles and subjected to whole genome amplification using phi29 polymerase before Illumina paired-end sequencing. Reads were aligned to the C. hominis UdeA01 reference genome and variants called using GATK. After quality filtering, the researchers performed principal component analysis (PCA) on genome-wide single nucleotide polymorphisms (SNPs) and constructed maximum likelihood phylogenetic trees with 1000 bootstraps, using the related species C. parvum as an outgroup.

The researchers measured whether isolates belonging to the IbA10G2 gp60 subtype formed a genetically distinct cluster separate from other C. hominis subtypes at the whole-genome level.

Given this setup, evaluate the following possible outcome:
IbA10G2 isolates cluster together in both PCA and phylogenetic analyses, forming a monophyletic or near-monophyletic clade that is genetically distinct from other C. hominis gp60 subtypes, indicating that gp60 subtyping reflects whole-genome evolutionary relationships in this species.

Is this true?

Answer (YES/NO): YES